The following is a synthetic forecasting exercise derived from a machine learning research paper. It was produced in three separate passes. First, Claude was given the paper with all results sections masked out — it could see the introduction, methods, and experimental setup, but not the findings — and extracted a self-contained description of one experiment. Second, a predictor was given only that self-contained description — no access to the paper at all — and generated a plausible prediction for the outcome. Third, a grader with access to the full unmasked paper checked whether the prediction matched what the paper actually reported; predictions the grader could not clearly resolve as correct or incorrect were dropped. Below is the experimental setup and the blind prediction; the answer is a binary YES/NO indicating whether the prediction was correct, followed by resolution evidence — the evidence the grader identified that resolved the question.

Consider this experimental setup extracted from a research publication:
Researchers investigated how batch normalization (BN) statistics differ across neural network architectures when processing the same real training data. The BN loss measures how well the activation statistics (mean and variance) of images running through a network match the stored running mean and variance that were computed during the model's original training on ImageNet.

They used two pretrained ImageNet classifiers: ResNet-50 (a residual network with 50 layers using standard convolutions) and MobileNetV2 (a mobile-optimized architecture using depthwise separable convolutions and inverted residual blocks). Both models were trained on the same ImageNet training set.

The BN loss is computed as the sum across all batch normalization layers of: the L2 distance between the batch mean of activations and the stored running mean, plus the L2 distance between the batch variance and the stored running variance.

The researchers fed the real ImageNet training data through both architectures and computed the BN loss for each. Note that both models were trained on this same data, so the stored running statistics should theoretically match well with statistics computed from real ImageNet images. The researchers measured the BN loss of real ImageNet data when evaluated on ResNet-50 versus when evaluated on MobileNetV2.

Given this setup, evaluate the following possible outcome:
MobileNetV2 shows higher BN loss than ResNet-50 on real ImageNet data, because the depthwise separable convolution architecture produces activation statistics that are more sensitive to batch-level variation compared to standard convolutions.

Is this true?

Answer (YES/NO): NO